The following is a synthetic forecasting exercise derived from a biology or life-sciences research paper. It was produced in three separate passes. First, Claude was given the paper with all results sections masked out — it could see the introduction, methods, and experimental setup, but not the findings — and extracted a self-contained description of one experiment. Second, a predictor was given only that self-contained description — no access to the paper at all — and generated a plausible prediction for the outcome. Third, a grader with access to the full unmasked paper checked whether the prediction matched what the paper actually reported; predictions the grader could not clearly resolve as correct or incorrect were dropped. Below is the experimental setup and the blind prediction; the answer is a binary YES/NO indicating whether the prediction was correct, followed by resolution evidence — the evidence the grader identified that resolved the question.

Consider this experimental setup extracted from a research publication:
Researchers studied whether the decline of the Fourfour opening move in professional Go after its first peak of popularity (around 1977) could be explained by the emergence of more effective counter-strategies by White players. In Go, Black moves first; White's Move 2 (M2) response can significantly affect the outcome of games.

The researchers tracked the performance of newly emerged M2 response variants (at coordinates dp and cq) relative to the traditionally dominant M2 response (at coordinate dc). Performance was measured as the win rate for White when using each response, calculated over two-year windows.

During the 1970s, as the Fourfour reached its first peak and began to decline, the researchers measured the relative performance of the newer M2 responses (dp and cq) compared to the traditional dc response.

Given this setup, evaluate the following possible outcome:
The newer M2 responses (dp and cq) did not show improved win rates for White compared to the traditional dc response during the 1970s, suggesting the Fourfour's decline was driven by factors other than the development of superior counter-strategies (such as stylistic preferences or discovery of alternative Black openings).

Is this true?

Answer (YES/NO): NO